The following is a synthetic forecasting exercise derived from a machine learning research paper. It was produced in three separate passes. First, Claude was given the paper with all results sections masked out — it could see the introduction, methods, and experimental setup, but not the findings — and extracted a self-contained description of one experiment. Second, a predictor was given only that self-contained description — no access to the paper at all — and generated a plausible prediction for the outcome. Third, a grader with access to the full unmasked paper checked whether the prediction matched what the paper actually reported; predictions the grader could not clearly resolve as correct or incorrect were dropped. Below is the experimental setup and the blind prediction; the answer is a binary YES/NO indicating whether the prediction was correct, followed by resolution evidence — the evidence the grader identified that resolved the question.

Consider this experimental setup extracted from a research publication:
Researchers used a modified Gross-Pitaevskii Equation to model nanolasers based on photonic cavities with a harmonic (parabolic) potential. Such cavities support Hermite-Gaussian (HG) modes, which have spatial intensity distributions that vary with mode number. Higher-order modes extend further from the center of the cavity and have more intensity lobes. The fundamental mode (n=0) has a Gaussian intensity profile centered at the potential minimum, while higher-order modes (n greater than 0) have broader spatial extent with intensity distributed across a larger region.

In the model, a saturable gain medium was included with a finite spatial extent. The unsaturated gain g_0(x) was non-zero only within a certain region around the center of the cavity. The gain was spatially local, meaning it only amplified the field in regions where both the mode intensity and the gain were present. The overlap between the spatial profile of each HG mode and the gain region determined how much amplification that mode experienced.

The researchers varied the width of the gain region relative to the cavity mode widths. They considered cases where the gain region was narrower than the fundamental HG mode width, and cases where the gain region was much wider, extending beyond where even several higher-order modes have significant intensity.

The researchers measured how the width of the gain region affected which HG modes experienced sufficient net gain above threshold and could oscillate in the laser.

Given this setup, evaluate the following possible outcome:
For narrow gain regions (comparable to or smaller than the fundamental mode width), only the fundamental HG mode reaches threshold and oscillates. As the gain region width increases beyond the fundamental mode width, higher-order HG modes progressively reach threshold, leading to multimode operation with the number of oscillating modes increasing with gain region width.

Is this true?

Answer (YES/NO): YES